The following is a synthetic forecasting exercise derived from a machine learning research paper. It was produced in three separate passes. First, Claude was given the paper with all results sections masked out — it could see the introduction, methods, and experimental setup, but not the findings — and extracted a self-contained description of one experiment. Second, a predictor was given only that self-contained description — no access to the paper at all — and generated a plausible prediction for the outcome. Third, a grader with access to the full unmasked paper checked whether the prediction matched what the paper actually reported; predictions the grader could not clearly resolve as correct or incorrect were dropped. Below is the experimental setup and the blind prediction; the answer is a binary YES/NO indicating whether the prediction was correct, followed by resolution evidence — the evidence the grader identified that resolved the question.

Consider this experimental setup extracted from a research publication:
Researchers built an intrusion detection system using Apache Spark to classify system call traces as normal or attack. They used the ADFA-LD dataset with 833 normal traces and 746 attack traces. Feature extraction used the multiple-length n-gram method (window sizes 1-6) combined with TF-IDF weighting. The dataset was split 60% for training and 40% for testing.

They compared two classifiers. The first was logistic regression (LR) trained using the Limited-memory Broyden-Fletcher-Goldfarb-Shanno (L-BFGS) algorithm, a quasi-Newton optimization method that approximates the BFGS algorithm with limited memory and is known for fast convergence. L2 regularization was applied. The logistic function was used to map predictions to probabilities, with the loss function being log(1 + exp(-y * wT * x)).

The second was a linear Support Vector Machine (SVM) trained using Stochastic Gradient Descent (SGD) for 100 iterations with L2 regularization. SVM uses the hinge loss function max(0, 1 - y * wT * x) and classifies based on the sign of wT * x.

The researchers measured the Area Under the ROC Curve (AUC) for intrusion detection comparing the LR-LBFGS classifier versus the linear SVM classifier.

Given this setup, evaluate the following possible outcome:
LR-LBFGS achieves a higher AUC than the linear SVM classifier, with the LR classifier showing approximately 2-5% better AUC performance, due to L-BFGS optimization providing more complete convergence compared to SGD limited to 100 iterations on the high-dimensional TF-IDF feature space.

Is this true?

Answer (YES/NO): YES